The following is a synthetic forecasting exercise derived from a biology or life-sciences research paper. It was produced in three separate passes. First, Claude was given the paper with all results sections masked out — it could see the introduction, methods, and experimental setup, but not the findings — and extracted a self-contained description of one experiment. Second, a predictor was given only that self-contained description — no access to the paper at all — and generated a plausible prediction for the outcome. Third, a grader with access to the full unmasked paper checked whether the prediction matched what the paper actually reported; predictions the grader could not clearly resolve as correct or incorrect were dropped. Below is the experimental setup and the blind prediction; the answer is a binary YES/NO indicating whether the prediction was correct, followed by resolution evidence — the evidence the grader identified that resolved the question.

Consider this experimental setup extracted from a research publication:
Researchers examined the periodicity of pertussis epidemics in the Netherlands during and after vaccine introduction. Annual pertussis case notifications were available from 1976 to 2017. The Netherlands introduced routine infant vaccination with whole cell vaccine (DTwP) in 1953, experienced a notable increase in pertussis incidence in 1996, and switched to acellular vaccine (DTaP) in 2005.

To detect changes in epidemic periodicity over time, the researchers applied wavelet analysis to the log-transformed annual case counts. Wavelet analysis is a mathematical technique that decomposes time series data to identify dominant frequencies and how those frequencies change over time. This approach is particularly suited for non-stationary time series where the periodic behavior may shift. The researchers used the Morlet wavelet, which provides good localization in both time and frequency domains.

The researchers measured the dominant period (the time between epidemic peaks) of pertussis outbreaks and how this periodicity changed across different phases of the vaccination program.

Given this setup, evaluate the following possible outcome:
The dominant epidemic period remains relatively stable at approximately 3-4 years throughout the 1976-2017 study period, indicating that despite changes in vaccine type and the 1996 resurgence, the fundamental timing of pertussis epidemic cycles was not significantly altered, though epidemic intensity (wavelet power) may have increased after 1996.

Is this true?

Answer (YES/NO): NO